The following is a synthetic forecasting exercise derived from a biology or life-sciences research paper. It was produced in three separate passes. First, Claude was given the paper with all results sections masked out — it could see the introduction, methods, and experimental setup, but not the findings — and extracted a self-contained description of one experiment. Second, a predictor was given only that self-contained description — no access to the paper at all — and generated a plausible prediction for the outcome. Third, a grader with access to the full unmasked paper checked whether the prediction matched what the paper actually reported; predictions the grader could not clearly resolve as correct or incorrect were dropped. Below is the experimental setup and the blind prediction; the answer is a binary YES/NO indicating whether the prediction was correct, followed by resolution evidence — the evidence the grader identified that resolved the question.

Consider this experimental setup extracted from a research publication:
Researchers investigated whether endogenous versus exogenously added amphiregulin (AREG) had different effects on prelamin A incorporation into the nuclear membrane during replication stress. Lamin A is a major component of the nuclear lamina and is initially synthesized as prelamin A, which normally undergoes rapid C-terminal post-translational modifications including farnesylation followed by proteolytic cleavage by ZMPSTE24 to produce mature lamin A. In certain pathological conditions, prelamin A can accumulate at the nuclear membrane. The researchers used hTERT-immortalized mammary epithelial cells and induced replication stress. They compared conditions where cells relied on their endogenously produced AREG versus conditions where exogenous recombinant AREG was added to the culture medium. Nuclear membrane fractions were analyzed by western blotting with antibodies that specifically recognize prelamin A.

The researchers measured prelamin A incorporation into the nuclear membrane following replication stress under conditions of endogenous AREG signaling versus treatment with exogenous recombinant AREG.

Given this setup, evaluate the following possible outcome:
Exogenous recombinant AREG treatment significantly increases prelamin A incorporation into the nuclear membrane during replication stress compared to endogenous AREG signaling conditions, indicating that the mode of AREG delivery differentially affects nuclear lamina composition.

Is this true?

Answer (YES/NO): NO